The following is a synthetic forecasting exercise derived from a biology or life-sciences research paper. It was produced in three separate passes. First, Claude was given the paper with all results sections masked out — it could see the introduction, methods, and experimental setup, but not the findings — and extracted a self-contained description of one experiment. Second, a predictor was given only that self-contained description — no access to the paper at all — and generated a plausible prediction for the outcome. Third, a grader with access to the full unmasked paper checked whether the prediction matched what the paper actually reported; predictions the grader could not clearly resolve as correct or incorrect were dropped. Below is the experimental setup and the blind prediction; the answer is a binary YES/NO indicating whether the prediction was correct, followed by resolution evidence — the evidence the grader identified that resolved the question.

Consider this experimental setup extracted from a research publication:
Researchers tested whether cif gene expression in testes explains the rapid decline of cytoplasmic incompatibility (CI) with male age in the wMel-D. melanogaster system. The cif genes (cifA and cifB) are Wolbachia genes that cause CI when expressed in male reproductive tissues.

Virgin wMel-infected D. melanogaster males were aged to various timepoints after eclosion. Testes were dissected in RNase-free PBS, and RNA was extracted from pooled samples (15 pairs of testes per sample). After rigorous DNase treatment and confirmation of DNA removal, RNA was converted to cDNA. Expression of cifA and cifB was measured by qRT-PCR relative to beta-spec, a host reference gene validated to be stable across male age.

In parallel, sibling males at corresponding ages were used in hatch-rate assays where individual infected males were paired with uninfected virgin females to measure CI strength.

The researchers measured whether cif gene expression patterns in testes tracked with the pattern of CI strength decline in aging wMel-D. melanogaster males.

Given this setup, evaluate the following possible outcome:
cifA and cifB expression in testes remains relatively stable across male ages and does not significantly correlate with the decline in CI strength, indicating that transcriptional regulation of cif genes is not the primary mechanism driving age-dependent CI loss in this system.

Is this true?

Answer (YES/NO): NO